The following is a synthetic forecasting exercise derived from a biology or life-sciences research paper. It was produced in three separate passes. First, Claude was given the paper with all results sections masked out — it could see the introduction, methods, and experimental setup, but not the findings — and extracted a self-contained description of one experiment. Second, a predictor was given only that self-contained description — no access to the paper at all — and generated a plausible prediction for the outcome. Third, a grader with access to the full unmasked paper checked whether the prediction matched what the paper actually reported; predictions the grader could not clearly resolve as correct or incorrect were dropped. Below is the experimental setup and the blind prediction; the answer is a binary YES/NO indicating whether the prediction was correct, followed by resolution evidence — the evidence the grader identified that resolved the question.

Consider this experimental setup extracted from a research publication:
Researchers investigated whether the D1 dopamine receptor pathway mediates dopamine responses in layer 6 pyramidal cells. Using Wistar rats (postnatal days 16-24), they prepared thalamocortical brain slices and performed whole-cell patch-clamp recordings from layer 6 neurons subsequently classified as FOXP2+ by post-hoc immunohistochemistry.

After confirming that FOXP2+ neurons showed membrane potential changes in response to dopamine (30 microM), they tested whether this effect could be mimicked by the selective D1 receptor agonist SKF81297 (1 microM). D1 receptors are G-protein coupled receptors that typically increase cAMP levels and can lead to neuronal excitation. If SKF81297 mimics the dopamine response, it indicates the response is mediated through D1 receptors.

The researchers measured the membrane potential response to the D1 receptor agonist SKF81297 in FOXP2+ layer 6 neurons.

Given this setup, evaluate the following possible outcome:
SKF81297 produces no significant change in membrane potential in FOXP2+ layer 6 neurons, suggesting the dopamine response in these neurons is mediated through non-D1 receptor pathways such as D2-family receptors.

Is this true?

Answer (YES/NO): NO